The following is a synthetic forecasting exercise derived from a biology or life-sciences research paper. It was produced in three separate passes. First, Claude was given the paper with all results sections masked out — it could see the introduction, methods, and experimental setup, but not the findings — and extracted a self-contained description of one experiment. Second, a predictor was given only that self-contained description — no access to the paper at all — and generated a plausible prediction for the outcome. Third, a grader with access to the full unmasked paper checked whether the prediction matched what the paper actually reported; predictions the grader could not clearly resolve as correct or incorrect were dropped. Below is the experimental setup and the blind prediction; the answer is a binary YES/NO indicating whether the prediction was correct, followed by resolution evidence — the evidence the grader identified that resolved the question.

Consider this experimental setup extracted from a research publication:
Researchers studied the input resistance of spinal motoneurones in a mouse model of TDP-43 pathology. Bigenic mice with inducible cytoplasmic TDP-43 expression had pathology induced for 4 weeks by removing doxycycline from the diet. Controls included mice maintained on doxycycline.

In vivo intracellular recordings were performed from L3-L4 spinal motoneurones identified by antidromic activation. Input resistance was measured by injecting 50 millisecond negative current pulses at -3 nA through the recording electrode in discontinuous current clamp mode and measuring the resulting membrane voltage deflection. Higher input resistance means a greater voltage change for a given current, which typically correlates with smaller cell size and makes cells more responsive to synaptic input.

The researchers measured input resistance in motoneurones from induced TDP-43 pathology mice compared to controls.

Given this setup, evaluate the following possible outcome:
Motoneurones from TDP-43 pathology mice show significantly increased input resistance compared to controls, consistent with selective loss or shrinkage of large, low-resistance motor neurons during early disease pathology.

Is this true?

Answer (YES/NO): YES